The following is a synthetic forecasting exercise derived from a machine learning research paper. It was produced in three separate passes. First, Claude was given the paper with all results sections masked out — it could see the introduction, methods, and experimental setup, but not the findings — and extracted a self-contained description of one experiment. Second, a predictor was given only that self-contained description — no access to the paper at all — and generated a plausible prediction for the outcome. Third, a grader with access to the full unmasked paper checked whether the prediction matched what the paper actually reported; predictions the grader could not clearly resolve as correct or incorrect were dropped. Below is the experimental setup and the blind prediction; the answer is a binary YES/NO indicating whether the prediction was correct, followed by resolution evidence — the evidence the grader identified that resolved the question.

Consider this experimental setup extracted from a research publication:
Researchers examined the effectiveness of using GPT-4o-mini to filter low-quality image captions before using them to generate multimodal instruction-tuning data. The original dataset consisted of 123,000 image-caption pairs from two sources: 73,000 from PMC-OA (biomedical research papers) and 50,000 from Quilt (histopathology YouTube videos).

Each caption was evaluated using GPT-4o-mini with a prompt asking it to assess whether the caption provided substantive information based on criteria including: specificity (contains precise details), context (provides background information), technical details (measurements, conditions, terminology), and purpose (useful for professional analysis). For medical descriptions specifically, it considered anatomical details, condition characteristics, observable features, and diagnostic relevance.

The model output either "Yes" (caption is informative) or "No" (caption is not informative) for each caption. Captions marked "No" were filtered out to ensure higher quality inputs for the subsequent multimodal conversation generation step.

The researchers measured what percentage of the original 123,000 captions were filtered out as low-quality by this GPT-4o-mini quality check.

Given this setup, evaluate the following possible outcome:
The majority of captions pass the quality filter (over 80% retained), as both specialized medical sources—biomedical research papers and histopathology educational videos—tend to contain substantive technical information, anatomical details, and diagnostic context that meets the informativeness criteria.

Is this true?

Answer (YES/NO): NO